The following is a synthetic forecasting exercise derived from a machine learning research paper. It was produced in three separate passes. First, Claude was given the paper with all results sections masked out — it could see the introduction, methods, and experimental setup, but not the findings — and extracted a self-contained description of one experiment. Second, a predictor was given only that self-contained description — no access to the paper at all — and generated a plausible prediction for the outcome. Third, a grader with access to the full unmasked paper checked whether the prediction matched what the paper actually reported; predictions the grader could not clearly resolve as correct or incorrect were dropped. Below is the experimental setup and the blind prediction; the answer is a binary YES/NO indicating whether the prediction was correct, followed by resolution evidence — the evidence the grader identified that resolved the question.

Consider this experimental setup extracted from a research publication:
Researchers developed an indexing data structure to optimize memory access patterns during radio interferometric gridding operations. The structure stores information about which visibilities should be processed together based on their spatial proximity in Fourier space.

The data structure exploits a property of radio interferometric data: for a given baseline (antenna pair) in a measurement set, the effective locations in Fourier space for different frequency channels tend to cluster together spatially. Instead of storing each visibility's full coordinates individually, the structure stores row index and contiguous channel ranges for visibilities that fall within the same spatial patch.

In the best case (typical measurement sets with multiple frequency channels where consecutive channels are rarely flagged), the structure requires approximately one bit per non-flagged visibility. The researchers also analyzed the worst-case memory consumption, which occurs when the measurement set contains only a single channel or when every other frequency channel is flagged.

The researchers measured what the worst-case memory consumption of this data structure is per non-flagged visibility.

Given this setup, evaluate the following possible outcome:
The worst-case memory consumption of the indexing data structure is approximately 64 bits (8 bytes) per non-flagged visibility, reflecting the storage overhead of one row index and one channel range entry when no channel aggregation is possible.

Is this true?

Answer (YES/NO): YES